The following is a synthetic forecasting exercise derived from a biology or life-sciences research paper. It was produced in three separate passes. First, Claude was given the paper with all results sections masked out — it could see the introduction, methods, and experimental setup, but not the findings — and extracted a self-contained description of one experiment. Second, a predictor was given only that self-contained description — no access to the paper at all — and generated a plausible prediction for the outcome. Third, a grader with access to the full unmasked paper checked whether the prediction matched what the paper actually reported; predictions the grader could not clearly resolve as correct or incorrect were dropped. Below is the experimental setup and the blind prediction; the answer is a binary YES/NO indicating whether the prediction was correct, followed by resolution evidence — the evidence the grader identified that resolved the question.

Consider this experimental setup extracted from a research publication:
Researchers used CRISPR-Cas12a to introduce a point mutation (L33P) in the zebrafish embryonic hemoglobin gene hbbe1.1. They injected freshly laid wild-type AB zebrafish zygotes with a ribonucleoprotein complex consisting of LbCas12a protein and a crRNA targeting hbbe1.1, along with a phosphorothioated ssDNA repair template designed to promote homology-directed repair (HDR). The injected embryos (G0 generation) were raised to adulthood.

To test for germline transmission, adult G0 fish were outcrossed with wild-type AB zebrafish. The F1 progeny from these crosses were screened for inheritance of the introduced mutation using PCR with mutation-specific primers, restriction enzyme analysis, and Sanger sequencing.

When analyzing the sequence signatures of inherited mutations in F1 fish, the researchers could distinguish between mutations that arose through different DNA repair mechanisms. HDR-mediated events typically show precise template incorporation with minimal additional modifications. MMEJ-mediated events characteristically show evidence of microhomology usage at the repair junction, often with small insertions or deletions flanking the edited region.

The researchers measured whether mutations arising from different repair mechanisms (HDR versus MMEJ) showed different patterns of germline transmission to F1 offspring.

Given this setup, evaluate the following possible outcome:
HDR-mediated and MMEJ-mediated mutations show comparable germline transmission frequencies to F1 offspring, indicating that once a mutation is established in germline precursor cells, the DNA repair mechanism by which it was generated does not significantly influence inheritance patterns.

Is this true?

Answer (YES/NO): NO